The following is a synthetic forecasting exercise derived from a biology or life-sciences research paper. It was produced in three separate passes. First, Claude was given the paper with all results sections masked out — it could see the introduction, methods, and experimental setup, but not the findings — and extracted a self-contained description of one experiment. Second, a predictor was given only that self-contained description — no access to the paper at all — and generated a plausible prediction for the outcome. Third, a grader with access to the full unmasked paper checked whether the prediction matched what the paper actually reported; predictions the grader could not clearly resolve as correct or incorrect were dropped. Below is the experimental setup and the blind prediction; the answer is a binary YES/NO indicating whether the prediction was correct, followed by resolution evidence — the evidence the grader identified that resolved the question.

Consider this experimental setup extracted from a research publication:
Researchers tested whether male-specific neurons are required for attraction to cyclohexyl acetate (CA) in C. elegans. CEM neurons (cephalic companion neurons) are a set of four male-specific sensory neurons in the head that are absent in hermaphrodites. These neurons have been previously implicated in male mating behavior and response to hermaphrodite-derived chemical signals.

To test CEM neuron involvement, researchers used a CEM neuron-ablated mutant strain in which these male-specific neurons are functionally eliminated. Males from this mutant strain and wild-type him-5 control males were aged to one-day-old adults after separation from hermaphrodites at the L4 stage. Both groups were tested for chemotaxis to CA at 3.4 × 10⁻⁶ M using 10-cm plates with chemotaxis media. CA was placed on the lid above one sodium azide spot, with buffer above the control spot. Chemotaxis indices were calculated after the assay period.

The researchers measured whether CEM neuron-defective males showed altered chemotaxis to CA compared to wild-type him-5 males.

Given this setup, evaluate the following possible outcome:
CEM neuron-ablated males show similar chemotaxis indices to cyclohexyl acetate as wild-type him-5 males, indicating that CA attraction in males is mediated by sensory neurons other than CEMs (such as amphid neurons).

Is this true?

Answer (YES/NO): NO